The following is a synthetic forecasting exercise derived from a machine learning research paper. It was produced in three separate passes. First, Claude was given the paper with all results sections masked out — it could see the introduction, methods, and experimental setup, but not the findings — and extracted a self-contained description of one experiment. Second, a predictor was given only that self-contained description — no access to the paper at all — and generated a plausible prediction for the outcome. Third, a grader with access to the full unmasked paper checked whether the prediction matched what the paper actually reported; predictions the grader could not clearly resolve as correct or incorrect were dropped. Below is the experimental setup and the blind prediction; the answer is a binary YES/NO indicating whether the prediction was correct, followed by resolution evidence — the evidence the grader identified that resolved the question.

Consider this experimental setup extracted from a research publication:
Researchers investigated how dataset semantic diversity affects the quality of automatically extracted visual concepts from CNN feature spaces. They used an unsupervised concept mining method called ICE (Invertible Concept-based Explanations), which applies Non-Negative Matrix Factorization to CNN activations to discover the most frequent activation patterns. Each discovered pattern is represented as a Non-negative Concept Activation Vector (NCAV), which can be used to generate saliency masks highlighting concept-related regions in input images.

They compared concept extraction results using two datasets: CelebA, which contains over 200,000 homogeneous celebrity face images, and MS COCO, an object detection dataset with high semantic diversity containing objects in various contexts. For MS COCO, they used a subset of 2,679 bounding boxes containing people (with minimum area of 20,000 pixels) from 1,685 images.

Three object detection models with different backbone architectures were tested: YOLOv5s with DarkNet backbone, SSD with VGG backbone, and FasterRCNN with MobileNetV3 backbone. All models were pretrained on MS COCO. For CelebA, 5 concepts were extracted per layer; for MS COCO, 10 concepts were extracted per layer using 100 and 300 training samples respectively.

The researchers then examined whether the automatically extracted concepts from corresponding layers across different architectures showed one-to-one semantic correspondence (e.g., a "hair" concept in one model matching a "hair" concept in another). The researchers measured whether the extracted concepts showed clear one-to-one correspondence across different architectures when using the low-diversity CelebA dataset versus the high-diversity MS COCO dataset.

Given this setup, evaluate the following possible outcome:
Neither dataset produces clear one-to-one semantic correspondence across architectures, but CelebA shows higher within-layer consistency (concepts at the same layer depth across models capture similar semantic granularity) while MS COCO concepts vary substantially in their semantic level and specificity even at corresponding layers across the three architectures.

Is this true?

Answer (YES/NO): NO